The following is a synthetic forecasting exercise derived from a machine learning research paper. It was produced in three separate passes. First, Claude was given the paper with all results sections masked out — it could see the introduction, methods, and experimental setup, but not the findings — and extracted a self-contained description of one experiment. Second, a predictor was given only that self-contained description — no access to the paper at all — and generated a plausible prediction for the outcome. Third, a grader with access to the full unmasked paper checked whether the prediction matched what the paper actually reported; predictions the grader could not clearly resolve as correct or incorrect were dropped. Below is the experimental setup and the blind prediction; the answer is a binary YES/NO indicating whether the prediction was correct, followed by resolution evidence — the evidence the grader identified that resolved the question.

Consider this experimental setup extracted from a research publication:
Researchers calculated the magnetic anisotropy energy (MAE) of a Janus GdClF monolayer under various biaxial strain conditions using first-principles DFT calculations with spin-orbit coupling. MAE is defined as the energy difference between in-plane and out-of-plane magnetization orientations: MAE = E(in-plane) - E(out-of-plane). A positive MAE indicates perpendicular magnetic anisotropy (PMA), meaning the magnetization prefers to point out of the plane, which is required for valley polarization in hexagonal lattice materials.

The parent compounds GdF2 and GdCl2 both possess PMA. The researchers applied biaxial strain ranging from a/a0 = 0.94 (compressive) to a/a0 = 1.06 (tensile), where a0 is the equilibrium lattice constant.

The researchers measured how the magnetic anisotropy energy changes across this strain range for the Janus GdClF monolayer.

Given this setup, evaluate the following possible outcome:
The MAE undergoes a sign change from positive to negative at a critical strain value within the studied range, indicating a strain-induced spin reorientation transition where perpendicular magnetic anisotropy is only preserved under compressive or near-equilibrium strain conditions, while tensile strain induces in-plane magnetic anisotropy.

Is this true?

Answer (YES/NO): NO